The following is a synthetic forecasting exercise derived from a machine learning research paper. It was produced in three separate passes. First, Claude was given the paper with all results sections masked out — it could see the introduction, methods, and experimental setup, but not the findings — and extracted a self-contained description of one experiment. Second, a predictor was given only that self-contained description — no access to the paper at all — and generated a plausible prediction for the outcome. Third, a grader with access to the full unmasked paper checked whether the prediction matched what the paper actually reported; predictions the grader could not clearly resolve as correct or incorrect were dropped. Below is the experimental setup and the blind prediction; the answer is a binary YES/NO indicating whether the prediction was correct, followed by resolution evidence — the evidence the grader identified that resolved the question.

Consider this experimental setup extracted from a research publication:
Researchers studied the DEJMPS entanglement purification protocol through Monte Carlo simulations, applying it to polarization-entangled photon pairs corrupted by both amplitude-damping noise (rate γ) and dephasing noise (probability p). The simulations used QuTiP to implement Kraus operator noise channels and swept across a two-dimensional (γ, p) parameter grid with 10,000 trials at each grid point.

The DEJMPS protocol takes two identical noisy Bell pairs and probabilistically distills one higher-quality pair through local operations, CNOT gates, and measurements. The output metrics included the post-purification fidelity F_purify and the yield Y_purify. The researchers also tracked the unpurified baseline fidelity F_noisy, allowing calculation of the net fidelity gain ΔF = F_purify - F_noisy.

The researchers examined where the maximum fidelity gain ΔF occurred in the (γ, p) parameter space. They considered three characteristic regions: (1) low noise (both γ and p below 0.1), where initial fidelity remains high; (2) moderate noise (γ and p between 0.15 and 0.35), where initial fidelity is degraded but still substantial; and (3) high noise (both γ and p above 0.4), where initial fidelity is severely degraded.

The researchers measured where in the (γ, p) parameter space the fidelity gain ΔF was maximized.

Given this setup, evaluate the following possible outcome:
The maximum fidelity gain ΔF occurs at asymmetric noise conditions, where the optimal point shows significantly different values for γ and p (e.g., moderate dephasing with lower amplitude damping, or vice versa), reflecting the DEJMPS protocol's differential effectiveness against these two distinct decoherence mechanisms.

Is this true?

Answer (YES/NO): NO